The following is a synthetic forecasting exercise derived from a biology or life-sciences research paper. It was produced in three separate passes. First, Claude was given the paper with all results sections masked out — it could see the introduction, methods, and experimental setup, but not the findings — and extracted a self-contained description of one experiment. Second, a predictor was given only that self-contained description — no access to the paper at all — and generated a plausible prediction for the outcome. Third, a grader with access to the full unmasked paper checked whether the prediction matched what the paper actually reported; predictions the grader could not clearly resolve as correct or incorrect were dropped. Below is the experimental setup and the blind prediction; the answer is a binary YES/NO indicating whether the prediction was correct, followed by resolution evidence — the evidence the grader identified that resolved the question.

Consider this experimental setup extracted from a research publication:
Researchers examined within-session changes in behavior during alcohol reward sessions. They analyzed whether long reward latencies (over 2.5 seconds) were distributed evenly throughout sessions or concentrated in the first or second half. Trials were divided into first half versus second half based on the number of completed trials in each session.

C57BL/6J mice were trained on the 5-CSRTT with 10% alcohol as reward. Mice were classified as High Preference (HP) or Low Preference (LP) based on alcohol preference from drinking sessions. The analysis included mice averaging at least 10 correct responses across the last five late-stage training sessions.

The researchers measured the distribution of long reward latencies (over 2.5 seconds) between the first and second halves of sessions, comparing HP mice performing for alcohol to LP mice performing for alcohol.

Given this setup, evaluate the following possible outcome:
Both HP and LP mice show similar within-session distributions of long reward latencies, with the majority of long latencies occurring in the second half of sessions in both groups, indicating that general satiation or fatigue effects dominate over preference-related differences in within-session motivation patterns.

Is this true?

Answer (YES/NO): NO